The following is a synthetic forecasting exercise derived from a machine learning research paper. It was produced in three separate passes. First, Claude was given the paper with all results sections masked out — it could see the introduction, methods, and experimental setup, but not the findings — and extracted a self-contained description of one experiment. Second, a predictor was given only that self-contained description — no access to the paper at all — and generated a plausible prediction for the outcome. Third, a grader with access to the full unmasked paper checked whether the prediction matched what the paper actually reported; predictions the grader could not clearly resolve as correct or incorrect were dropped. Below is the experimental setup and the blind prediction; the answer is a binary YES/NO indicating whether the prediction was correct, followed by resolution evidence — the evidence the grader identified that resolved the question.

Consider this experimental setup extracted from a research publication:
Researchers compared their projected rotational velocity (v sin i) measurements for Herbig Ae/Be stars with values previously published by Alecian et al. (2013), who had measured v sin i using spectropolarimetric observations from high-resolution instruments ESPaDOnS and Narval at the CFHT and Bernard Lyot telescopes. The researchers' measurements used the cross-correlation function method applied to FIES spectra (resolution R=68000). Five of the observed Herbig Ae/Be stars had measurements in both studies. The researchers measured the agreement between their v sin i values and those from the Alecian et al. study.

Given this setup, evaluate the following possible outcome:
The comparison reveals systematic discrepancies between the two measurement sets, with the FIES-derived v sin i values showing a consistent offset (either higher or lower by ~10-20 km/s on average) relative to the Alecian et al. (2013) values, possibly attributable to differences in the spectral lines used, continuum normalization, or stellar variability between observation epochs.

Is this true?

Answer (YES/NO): NO